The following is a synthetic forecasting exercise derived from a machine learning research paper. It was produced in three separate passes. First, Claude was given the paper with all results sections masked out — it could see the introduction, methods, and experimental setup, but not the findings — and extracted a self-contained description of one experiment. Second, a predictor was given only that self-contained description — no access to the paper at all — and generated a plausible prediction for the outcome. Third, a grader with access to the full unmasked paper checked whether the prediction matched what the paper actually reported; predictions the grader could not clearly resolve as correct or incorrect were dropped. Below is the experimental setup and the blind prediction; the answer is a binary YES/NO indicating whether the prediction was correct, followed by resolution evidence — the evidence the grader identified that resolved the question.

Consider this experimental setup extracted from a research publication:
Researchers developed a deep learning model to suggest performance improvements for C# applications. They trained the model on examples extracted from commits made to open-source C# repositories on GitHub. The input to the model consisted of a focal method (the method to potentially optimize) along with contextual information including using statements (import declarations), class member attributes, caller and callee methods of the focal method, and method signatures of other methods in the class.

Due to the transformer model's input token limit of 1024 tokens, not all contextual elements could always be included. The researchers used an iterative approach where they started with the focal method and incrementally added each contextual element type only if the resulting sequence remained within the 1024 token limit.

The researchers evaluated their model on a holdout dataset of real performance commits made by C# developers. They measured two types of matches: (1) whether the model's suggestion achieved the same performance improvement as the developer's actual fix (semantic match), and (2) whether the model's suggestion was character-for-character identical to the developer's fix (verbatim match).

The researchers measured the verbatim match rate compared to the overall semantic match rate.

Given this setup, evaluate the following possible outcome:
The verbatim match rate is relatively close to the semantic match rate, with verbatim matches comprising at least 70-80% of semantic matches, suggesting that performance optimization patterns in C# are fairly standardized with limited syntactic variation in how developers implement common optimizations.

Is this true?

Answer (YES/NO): NO